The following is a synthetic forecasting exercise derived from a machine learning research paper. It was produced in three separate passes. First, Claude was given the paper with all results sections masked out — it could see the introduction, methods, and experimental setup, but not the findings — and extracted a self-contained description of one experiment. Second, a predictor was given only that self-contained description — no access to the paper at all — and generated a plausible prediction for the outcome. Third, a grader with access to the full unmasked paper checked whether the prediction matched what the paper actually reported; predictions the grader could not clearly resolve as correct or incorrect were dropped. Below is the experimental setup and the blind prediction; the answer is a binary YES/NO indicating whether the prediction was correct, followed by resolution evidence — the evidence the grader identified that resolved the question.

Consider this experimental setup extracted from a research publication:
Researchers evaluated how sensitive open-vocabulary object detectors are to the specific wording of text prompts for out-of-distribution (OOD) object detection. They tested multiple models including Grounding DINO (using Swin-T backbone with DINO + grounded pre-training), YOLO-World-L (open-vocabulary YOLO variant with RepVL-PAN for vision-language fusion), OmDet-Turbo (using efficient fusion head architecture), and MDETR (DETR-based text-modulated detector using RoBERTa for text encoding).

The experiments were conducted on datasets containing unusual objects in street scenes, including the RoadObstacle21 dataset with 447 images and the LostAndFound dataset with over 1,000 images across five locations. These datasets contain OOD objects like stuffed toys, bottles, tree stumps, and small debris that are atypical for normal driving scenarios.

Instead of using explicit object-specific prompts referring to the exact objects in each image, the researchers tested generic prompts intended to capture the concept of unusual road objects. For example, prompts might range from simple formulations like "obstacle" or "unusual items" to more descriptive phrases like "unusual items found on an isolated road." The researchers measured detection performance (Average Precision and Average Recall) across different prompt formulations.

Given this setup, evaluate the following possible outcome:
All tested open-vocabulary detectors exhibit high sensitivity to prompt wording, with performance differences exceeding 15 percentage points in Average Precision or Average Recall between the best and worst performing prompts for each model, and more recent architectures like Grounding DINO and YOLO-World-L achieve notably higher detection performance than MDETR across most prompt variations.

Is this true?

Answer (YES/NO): NO